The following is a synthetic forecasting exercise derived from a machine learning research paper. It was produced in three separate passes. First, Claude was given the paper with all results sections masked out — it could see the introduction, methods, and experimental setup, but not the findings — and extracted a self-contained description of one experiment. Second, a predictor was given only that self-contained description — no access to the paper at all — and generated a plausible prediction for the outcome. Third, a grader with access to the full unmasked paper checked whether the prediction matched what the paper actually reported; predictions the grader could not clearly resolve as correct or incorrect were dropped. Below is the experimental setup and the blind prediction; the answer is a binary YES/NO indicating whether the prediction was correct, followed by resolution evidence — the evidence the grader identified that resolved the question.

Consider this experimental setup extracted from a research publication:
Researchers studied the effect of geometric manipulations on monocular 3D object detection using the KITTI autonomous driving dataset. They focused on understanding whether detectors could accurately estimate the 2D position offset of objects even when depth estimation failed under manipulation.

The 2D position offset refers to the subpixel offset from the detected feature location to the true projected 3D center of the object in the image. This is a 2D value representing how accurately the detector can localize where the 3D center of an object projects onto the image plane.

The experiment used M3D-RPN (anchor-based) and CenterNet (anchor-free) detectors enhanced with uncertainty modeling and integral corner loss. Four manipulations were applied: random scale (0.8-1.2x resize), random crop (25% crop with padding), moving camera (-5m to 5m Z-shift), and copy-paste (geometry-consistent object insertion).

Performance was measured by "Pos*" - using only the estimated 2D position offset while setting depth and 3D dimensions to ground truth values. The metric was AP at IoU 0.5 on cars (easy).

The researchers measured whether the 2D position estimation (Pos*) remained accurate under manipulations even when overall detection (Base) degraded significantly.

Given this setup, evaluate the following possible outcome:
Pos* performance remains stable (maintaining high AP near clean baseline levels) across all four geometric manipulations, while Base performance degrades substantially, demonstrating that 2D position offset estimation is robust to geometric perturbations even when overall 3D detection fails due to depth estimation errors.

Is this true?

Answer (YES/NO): YES